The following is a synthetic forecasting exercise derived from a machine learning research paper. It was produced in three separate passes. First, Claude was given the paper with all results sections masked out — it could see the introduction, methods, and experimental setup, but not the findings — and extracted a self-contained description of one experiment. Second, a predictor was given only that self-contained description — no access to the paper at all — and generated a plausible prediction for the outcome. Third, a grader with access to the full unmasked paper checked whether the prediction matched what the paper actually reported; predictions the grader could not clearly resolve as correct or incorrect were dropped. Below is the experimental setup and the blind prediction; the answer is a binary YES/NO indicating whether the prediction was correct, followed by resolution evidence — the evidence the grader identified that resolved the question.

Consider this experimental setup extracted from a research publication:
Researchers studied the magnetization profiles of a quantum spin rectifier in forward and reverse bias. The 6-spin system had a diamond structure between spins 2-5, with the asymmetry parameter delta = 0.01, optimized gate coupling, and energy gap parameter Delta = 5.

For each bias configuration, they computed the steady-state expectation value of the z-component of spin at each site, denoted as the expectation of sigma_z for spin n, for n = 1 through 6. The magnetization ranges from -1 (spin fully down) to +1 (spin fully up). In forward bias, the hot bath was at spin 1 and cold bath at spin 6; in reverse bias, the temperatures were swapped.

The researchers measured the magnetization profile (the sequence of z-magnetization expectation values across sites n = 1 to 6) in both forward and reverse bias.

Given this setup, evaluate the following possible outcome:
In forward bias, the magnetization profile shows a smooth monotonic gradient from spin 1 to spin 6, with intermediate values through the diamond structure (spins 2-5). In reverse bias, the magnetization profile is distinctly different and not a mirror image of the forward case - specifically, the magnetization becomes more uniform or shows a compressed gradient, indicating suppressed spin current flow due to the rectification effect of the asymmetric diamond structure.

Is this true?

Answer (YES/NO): NO